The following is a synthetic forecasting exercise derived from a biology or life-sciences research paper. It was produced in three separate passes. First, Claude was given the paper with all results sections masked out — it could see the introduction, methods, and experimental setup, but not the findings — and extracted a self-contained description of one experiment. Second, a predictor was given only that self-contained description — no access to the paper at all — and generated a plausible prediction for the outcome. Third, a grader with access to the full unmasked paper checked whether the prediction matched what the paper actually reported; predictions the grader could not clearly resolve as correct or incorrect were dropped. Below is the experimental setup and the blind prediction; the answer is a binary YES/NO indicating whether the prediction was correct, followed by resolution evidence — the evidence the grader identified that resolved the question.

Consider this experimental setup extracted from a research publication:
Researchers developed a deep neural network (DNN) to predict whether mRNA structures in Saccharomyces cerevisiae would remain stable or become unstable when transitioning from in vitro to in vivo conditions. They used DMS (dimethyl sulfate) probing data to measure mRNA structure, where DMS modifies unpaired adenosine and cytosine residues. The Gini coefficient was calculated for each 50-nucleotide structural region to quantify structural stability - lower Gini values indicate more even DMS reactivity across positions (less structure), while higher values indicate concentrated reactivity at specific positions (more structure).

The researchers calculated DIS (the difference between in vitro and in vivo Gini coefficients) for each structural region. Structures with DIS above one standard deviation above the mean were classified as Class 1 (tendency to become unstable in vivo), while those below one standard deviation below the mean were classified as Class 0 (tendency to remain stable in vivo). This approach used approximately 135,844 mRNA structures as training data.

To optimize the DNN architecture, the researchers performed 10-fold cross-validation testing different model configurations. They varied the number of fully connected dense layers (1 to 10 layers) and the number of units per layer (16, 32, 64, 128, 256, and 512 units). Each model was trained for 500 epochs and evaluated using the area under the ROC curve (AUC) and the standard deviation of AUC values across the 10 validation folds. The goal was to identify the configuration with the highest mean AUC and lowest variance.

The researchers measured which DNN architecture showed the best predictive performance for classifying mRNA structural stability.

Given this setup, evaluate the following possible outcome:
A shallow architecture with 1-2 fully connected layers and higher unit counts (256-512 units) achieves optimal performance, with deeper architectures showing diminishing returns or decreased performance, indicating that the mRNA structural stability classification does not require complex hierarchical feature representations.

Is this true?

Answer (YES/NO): NO